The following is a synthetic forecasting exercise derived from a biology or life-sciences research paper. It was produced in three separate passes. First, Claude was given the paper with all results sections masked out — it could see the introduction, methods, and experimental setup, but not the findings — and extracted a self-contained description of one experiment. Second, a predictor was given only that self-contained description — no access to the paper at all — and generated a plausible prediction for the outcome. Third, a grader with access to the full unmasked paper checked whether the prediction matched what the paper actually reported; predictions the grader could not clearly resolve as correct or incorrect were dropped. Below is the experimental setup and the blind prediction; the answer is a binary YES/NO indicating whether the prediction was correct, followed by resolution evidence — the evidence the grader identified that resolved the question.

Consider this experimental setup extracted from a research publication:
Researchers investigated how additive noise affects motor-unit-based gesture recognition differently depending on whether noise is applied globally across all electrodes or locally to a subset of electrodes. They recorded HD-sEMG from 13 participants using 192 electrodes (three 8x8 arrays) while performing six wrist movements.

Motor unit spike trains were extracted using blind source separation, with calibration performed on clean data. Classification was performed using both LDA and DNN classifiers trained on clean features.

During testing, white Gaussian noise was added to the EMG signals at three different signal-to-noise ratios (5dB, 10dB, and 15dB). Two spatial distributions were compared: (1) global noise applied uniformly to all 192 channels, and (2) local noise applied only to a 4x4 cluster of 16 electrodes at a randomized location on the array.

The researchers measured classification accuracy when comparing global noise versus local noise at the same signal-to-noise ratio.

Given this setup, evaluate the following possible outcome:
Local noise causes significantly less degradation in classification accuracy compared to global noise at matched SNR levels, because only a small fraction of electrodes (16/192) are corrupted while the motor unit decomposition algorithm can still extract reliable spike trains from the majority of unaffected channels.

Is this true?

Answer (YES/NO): YES